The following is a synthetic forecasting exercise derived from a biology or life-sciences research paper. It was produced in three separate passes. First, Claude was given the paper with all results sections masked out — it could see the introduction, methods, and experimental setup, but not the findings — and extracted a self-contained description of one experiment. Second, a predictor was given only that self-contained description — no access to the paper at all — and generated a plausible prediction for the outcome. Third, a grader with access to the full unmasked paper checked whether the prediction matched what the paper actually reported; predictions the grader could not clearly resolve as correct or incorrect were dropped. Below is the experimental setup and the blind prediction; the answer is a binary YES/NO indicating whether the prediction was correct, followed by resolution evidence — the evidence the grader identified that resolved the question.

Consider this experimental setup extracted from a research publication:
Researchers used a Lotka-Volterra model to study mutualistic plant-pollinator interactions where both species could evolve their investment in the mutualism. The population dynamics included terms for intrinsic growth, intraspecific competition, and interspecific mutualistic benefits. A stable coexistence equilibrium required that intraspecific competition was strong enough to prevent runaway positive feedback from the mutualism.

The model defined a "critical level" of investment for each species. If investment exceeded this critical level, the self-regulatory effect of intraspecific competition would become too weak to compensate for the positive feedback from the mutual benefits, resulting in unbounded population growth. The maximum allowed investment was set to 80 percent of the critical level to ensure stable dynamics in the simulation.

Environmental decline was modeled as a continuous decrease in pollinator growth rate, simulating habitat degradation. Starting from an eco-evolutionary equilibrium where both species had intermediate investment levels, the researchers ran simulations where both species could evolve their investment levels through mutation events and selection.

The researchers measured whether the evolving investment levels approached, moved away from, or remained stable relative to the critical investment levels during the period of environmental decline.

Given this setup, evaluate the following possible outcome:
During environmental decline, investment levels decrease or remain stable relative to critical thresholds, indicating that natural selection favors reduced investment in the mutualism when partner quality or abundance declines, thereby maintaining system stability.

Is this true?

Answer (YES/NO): YES